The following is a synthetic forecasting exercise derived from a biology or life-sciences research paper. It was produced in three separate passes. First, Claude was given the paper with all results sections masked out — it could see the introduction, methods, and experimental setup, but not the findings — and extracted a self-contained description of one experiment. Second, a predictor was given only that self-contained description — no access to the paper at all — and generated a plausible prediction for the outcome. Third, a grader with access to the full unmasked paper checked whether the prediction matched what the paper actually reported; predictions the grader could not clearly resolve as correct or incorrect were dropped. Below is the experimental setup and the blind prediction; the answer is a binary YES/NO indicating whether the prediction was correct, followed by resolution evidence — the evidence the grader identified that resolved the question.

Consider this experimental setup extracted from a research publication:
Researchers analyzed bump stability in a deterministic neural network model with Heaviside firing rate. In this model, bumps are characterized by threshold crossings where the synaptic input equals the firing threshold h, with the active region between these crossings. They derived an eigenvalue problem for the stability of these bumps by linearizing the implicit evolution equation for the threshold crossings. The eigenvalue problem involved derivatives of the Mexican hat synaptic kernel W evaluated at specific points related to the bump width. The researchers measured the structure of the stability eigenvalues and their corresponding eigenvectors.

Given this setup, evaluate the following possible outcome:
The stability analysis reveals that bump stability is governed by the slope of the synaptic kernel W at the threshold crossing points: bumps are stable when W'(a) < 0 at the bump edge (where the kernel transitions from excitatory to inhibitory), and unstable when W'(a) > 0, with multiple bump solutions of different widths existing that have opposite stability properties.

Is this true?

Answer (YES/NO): NO